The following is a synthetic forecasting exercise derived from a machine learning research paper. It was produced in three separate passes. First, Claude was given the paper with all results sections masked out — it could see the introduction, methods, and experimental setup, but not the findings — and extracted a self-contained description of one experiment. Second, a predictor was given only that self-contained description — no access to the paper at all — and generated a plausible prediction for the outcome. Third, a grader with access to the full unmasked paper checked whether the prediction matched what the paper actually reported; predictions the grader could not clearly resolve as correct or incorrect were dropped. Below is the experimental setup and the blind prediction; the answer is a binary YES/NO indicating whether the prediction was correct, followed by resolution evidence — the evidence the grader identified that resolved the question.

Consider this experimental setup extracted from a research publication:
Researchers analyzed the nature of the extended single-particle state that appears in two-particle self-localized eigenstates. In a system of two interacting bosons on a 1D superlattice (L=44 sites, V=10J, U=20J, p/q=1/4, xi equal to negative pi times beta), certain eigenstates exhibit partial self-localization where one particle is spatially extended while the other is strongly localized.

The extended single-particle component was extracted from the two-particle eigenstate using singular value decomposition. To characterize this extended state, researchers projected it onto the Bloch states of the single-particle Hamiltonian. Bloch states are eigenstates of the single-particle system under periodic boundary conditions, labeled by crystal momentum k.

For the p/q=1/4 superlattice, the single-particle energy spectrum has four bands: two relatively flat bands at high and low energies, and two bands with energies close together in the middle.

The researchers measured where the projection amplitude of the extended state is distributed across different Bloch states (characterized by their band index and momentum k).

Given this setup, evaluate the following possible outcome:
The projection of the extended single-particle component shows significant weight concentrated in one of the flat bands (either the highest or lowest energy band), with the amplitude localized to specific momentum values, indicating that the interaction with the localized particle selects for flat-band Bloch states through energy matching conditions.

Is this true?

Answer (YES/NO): NO